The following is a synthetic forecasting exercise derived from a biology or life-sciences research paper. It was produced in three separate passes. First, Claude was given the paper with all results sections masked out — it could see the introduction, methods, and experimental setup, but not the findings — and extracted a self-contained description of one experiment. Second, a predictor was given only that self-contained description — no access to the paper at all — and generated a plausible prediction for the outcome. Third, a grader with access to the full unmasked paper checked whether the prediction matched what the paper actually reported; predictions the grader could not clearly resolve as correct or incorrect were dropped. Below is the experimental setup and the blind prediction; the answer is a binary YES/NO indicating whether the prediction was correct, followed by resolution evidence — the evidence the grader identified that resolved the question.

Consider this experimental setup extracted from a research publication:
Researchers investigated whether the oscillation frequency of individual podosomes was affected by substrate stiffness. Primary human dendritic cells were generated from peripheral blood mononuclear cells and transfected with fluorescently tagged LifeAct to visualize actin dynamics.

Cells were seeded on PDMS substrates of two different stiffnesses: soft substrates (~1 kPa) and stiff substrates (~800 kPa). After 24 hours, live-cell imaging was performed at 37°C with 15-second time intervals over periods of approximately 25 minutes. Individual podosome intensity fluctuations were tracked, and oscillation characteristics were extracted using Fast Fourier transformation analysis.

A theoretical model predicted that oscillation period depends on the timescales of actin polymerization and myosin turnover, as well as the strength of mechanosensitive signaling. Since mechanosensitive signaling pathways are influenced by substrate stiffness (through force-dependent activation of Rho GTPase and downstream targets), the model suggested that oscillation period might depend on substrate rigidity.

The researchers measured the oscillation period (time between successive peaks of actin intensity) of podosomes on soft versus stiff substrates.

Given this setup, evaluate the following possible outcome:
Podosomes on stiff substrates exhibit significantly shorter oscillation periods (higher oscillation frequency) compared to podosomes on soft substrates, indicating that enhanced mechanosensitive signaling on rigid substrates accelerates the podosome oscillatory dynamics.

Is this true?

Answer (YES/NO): NO